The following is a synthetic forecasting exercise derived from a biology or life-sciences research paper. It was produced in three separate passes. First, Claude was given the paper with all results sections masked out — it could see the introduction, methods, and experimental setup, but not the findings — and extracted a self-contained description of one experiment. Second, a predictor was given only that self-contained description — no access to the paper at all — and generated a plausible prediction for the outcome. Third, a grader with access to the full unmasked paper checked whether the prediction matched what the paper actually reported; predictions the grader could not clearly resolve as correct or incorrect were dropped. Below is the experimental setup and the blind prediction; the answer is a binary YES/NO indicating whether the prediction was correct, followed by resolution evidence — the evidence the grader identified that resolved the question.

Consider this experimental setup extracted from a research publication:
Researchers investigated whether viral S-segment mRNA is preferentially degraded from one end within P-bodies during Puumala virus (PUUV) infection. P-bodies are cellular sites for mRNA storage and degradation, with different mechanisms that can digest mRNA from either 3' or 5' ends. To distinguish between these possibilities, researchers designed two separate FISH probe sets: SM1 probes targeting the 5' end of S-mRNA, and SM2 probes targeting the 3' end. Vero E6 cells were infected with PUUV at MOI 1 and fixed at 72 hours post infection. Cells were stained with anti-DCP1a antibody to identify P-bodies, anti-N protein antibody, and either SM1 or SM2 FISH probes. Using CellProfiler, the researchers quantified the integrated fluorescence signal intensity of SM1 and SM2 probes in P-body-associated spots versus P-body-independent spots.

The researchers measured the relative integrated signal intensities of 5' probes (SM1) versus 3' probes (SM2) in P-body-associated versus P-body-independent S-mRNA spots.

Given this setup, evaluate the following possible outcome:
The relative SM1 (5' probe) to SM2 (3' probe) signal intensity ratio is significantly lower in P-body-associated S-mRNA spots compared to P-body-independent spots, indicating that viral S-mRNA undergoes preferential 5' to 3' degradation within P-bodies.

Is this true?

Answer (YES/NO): YES